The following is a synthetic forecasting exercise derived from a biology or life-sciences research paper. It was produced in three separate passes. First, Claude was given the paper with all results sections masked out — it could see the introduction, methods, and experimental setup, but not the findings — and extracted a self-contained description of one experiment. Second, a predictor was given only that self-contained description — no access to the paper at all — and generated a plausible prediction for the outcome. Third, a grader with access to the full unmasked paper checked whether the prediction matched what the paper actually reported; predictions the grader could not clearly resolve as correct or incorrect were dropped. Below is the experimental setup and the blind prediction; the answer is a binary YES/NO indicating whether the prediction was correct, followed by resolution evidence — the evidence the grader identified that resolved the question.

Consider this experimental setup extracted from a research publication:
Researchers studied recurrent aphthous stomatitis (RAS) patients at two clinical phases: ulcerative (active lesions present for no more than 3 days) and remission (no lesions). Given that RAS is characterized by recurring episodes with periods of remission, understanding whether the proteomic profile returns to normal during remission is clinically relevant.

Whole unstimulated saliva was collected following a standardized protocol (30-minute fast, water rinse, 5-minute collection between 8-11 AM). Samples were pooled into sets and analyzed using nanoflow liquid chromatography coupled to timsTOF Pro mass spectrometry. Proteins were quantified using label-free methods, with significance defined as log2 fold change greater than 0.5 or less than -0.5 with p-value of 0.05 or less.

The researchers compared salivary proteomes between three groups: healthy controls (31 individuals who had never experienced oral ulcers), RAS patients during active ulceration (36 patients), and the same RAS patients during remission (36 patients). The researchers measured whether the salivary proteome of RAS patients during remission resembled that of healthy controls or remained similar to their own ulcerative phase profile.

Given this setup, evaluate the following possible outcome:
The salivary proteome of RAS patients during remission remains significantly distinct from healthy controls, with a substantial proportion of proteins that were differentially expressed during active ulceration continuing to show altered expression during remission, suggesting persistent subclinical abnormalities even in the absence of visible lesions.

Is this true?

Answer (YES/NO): NO